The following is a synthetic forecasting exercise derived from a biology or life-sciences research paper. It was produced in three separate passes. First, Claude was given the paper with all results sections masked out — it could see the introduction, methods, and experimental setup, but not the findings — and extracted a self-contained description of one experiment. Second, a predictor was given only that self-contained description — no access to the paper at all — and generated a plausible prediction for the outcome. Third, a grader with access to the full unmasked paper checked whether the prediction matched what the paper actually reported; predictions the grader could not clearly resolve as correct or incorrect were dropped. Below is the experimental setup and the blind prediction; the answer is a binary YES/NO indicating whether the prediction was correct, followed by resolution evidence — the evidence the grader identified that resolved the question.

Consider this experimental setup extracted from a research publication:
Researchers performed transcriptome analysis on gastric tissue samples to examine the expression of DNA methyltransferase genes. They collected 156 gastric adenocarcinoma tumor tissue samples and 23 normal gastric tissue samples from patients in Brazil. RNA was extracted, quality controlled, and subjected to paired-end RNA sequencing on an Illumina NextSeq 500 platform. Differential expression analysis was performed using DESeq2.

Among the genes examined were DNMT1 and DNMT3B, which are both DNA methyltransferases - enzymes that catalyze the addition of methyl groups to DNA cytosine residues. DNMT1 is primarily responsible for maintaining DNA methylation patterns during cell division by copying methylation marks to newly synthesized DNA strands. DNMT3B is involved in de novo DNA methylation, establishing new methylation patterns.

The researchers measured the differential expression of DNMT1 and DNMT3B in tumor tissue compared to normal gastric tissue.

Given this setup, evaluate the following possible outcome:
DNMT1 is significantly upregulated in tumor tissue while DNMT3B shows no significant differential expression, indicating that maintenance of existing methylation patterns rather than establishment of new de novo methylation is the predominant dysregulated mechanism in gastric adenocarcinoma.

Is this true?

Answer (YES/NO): NO